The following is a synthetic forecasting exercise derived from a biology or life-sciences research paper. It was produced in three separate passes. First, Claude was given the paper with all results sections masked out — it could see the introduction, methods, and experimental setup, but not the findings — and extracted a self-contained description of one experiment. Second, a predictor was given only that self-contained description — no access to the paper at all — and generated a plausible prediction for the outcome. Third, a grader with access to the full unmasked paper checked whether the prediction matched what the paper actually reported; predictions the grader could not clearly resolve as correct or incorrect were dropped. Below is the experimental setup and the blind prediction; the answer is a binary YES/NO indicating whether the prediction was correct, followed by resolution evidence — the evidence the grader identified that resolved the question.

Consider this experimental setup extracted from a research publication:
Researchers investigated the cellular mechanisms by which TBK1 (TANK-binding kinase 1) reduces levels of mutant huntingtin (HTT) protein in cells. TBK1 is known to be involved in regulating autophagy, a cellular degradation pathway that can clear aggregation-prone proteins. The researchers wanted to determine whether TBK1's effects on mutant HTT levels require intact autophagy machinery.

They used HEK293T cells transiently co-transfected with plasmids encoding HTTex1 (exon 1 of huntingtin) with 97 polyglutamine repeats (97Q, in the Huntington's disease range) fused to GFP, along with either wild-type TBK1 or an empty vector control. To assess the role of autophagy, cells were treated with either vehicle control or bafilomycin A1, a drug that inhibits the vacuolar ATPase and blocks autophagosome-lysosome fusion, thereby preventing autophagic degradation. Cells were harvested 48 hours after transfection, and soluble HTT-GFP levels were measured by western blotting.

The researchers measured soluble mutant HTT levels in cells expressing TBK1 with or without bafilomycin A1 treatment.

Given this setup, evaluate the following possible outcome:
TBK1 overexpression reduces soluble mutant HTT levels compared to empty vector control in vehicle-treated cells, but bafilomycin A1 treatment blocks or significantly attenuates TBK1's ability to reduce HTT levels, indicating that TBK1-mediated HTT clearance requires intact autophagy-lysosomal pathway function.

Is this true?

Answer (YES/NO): YES